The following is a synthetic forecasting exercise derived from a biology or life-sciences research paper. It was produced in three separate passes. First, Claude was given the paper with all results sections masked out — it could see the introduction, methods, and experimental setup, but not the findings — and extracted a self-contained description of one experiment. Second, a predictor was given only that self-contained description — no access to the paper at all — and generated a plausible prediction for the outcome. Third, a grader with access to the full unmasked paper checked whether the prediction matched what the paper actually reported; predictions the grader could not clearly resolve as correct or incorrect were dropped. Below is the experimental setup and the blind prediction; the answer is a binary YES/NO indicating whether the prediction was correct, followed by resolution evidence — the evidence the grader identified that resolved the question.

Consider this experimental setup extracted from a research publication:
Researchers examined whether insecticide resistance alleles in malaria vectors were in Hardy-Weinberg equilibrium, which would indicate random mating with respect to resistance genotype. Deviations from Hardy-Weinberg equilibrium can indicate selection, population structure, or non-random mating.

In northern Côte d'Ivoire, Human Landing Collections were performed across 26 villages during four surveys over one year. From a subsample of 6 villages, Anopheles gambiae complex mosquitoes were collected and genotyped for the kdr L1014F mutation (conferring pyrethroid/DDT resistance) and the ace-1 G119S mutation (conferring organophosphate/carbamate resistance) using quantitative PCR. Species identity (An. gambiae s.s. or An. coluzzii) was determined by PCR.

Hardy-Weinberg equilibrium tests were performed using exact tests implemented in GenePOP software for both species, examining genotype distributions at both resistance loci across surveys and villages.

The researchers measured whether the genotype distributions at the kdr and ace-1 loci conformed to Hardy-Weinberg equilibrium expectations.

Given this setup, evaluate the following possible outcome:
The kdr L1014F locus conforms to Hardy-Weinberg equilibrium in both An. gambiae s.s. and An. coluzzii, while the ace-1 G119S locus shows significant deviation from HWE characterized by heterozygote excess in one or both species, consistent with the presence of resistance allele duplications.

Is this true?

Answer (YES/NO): NO